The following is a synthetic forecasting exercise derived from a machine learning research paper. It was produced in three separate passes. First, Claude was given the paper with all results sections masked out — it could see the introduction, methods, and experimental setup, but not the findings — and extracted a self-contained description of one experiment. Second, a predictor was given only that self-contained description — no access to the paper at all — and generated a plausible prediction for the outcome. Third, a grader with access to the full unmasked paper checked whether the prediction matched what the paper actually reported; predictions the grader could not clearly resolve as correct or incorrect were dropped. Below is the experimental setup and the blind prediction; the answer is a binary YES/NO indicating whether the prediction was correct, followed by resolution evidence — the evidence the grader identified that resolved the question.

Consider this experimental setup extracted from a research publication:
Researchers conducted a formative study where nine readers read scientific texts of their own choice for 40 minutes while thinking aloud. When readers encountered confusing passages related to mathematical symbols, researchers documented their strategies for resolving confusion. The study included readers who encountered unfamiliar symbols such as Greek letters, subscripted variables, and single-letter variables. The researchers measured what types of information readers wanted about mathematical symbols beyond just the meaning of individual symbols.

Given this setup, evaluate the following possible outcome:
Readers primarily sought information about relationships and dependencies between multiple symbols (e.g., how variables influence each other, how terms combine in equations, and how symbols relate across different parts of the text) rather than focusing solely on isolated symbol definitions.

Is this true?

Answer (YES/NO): NO